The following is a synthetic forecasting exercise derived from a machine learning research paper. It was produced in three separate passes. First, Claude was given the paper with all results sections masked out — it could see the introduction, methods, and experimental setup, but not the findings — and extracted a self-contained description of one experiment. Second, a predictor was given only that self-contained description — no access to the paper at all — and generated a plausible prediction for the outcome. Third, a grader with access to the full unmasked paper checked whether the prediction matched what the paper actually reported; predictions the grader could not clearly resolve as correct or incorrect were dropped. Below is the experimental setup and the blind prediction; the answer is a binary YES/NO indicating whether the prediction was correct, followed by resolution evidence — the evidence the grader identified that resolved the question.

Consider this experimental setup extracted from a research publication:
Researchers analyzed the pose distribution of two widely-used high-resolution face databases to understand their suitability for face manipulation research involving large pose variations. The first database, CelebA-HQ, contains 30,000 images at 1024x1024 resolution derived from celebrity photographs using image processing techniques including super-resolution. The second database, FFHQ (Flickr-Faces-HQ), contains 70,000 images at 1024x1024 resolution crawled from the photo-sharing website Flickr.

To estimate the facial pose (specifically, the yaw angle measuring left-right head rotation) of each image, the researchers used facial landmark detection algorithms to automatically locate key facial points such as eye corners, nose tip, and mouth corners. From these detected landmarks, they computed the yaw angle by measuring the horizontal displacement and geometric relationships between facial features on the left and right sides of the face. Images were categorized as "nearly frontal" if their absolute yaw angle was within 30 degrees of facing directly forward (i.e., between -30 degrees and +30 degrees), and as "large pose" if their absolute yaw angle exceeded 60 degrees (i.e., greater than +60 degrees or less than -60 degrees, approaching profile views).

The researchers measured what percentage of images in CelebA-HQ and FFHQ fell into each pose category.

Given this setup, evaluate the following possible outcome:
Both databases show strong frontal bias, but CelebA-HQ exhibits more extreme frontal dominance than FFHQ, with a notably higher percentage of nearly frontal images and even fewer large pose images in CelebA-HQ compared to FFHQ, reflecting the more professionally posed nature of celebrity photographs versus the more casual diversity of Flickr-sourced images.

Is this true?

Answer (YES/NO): NO